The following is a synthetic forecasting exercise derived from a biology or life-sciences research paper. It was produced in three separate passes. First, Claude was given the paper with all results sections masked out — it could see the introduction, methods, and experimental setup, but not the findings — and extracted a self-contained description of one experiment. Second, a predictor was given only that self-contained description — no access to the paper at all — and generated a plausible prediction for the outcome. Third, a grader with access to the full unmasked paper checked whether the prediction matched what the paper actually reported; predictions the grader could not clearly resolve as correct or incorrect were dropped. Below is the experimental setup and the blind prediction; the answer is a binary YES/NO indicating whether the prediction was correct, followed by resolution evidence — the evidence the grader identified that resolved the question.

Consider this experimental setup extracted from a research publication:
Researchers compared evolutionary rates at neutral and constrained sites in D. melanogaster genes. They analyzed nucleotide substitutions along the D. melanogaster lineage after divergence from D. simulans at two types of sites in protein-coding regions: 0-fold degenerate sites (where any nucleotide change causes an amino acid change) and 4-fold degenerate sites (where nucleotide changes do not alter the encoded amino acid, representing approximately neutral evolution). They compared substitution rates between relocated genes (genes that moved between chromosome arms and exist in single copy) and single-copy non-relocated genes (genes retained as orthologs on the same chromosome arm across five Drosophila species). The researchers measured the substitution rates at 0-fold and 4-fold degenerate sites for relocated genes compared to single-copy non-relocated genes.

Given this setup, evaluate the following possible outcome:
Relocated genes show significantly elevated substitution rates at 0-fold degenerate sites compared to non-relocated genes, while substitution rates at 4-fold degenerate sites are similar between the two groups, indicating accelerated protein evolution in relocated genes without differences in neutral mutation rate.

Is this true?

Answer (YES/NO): YES